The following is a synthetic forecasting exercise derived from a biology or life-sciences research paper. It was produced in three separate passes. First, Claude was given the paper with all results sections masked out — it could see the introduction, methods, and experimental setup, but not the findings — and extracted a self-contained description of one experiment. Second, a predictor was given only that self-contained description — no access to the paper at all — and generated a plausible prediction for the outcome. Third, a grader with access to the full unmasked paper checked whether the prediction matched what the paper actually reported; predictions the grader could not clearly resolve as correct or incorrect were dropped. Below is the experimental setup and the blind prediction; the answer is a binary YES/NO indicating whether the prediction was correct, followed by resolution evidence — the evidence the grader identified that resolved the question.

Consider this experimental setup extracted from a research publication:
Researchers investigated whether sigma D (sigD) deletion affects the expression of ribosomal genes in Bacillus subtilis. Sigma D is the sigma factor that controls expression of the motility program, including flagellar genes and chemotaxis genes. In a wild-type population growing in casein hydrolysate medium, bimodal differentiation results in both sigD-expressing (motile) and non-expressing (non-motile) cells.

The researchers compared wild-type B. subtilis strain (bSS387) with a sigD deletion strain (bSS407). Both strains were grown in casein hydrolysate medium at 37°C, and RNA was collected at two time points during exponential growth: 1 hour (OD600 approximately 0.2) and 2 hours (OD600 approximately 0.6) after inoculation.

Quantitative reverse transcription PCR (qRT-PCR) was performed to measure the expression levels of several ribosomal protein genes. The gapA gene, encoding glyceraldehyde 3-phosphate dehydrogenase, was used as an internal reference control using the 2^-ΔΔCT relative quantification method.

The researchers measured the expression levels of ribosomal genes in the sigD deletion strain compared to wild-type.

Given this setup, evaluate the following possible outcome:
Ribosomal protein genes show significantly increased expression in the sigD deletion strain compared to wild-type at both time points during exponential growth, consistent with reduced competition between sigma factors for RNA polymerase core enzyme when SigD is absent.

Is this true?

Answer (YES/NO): YES